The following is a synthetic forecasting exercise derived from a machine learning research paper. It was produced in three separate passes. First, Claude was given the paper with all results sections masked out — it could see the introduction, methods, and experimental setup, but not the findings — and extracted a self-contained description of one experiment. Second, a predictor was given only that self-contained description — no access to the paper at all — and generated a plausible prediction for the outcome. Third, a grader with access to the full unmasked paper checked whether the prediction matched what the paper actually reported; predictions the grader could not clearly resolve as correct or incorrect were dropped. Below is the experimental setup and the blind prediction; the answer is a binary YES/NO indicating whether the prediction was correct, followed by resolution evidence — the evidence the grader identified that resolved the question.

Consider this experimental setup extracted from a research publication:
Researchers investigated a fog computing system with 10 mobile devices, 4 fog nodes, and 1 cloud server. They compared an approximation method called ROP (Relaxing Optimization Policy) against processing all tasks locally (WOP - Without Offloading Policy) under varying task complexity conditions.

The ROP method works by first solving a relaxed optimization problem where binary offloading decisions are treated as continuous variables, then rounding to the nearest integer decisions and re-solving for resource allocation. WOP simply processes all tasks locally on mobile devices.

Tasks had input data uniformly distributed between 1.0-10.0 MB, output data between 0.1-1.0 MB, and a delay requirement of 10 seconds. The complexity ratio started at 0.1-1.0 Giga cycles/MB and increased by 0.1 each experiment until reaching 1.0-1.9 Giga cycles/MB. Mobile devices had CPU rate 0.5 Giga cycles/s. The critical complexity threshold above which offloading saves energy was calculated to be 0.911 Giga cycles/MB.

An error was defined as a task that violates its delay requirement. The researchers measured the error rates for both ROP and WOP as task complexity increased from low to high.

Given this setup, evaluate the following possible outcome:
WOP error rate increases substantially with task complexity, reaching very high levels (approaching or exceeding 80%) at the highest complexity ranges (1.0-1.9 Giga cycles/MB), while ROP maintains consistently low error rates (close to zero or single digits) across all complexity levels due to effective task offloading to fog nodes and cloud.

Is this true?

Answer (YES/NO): NO